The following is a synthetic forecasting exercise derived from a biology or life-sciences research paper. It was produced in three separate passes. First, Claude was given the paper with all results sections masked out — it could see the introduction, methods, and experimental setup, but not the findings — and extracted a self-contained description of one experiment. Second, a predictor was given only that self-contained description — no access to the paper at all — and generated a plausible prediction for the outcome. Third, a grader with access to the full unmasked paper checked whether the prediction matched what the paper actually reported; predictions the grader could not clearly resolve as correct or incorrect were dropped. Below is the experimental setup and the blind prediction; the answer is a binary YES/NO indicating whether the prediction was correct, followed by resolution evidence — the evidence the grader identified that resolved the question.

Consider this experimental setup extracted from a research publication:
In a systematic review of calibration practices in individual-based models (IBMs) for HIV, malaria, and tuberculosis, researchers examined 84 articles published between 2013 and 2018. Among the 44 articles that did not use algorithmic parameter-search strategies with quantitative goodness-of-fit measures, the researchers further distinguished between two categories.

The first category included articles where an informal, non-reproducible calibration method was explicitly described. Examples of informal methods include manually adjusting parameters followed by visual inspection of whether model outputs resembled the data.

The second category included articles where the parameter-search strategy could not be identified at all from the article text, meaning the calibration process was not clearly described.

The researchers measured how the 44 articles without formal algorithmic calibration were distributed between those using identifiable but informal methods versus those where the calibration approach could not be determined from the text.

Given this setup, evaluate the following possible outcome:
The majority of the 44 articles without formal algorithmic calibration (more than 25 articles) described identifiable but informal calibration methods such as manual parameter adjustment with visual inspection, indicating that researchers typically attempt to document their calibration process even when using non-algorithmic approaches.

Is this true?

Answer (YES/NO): NO